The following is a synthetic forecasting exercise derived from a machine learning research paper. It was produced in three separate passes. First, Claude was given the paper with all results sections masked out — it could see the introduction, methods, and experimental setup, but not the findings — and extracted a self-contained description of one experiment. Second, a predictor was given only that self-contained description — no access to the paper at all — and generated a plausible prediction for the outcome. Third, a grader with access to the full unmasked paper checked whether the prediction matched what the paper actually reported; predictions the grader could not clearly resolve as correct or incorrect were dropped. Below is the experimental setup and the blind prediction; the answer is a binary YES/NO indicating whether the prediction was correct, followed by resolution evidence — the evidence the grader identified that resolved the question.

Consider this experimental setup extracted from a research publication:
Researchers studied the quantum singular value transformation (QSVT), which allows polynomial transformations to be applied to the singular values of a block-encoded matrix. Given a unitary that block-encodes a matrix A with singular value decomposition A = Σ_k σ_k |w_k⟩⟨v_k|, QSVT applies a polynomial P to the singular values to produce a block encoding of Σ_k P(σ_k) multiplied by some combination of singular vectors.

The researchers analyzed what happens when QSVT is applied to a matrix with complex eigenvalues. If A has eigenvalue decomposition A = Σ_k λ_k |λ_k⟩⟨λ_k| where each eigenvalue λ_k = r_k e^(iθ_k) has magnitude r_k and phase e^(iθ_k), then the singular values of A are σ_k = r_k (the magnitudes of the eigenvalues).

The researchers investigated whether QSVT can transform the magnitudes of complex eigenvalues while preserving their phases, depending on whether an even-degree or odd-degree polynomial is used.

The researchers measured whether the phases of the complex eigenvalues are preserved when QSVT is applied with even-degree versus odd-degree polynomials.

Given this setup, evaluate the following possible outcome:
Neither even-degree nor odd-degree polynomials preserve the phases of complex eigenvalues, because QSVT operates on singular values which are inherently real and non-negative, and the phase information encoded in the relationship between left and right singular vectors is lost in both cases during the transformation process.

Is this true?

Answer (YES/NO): NO